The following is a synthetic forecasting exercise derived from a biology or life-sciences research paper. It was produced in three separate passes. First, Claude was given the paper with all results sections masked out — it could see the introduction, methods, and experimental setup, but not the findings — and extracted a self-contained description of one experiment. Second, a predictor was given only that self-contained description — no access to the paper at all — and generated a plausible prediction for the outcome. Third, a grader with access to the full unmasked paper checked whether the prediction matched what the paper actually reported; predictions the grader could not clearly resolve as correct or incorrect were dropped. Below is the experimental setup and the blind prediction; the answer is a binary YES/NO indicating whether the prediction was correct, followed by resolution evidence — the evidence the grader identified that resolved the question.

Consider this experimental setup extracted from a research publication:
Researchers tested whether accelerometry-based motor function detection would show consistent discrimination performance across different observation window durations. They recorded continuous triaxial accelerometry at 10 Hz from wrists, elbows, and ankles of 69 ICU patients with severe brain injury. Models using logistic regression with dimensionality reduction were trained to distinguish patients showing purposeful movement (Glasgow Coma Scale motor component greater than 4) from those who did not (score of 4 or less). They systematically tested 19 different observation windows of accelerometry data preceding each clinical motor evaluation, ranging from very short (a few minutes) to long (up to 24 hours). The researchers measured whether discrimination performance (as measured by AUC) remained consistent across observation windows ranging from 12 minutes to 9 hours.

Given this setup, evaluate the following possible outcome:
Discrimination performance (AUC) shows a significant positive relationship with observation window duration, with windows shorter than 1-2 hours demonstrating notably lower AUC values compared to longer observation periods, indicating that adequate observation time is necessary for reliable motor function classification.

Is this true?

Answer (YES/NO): NO